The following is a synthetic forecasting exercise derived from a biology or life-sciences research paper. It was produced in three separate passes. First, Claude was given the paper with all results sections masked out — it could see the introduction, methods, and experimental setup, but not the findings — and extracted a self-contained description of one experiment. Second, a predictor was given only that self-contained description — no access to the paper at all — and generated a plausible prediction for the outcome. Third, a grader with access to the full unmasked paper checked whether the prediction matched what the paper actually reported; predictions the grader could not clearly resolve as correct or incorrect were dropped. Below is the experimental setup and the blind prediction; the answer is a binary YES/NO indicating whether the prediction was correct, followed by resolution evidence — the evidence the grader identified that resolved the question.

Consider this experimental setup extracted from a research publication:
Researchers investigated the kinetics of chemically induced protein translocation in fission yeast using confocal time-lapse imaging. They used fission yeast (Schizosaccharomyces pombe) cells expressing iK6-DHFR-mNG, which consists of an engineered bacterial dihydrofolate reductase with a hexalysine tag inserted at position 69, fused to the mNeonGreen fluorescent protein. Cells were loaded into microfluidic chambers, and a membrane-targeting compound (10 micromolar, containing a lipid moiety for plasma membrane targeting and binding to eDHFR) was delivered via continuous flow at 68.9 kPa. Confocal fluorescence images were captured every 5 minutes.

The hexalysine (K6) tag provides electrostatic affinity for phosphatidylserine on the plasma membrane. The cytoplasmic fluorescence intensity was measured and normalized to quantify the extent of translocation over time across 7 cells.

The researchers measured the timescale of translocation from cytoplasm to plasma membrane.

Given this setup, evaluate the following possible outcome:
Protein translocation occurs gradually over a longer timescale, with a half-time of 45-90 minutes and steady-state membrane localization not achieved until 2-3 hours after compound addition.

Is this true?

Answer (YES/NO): NO